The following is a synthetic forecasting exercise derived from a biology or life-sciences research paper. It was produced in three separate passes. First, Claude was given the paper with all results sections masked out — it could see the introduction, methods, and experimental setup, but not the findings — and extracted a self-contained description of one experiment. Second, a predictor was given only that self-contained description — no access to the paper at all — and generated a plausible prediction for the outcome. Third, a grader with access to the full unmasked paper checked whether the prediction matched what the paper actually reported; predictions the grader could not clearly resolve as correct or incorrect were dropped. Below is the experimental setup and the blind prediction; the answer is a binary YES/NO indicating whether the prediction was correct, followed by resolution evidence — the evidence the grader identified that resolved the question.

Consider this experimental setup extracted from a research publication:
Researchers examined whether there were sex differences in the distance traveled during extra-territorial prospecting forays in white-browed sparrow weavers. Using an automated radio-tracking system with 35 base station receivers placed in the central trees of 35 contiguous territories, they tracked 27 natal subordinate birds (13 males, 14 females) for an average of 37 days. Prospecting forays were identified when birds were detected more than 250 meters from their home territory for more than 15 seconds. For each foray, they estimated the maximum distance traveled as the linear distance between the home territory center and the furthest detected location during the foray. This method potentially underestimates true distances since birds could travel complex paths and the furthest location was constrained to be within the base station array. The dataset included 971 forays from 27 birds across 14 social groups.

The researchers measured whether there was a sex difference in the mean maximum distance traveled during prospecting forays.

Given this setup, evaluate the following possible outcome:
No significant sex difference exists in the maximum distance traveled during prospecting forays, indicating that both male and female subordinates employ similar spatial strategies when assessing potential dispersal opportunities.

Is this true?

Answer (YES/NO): YES